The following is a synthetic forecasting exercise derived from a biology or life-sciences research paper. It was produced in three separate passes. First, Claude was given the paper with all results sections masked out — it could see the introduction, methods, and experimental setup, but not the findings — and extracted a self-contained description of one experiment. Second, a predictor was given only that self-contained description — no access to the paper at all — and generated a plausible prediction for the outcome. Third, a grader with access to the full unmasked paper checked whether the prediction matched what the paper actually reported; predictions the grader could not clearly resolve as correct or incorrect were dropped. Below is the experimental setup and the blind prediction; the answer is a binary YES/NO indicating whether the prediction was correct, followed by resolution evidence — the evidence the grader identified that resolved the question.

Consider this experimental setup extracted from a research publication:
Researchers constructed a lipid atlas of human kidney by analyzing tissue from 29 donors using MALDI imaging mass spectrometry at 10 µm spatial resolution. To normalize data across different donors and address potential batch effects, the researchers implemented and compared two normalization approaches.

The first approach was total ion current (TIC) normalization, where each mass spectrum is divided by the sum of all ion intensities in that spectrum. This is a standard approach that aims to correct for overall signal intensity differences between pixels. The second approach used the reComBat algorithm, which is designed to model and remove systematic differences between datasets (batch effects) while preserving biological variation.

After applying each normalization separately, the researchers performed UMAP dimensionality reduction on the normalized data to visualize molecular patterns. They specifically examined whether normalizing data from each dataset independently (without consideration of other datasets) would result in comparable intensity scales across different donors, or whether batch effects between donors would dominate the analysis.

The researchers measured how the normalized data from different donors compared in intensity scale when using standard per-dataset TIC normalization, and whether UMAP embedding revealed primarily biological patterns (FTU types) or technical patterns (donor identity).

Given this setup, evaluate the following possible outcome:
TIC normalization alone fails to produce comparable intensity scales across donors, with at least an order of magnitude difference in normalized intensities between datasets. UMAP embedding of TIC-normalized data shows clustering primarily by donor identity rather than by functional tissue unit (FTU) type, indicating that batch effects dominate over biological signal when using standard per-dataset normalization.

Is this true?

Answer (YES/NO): NO